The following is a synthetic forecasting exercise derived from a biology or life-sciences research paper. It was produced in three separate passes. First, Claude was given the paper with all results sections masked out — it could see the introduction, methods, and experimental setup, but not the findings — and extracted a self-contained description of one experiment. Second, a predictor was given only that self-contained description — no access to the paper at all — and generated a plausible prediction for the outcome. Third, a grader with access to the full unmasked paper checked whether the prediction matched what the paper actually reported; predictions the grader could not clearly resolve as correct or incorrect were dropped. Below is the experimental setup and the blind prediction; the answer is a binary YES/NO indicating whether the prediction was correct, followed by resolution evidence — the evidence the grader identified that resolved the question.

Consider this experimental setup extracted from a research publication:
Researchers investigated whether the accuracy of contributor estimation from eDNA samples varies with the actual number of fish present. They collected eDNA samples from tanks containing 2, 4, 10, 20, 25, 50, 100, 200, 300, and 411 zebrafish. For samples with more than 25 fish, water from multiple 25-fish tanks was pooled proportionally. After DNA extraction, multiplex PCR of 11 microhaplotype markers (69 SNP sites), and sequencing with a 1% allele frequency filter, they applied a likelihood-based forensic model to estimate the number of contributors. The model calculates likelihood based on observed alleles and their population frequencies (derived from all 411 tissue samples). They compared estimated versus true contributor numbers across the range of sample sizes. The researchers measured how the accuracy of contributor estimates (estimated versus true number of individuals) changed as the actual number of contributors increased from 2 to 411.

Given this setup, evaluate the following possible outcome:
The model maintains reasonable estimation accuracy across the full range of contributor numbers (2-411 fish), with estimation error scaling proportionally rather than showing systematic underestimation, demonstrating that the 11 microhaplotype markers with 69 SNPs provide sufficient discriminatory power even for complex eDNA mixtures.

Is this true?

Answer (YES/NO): NO